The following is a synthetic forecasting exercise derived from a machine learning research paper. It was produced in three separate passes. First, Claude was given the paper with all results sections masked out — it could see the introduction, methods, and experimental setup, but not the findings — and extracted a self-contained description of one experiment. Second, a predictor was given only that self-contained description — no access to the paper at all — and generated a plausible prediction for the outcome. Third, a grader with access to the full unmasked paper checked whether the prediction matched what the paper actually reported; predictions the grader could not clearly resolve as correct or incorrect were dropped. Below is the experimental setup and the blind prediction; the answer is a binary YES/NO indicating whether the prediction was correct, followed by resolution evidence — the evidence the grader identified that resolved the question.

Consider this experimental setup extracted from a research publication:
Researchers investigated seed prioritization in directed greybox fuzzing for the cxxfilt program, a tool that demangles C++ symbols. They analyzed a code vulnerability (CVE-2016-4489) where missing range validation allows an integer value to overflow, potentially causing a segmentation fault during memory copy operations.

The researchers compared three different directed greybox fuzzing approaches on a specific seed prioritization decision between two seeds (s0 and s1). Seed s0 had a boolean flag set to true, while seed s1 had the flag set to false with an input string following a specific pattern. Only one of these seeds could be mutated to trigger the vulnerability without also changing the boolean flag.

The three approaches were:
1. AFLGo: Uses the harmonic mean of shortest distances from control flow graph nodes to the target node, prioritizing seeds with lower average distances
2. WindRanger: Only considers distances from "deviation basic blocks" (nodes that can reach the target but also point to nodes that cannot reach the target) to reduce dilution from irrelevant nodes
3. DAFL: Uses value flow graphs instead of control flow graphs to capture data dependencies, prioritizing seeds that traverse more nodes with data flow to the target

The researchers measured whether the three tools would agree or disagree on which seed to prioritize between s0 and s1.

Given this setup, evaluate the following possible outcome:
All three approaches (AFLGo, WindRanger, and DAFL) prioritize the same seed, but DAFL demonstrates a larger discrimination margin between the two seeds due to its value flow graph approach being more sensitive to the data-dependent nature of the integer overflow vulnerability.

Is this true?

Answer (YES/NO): NO